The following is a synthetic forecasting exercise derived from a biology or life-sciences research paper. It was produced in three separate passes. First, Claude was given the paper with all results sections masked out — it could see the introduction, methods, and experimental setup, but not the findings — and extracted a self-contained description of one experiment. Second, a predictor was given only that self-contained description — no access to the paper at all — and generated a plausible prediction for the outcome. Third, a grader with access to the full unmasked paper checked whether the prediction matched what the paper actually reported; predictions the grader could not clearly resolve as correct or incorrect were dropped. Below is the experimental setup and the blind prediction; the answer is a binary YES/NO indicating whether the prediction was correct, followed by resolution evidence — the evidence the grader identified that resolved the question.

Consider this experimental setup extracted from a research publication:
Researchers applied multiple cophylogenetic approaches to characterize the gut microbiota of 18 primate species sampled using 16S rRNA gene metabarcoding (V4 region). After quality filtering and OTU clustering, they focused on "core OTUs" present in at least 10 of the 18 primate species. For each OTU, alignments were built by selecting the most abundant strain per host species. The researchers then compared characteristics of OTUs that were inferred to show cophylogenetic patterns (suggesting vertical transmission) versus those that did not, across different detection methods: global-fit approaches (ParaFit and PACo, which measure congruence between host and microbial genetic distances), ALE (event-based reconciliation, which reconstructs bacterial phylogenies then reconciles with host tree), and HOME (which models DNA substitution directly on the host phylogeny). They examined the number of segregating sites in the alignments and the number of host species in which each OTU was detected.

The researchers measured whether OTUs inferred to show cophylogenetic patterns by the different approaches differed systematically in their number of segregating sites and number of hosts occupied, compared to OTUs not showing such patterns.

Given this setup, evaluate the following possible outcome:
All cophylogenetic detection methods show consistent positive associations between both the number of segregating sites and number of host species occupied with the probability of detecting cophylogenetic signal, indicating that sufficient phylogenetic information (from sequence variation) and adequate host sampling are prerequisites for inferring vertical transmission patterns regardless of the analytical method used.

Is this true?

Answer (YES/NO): NO